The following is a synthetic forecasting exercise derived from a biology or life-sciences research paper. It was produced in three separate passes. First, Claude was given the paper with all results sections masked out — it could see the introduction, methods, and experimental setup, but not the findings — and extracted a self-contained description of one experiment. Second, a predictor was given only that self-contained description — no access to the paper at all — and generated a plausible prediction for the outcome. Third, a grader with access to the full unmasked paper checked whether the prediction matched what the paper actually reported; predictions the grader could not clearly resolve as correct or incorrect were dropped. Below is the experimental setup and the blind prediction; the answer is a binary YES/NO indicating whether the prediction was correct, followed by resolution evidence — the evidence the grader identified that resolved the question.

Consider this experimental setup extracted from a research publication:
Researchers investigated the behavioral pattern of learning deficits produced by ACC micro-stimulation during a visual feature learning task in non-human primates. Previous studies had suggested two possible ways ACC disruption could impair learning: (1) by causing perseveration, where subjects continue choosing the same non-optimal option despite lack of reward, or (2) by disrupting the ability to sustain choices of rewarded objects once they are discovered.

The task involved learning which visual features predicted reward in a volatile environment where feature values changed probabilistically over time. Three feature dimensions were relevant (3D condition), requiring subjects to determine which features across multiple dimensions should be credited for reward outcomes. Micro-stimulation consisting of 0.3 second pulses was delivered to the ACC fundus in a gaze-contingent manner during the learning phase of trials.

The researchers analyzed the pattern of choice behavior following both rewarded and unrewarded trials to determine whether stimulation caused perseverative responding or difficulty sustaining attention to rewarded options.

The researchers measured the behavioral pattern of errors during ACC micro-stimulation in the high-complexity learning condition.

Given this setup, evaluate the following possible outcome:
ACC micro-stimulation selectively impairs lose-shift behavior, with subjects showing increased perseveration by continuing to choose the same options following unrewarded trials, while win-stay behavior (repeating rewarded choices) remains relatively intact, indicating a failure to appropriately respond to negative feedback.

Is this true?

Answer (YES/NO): NO